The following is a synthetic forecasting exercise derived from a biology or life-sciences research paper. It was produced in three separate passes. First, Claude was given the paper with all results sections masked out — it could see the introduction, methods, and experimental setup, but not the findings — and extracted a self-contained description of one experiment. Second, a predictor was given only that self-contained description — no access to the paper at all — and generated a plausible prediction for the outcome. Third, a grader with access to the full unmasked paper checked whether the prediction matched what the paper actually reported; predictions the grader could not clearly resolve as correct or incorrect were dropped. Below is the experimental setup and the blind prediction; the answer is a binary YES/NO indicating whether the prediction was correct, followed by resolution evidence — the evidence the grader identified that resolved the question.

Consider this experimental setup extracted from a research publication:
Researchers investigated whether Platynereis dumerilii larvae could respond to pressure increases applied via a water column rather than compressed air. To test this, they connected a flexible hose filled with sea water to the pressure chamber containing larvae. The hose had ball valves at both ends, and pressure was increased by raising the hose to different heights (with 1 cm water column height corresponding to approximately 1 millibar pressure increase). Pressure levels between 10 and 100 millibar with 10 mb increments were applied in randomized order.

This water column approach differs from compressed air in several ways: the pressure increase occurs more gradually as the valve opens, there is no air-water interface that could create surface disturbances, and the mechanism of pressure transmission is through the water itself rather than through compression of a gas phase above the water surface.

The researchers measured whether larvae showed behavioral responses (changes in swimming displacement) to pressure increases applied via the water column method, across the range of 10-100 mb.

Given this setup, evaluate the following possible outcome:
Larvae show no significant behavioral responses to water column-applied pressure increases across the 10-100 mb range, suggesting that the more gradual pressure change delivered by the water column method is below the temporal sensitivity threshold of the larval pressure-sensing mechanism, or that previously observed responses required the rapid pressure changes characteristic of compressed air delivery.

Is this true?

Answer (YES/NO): NO